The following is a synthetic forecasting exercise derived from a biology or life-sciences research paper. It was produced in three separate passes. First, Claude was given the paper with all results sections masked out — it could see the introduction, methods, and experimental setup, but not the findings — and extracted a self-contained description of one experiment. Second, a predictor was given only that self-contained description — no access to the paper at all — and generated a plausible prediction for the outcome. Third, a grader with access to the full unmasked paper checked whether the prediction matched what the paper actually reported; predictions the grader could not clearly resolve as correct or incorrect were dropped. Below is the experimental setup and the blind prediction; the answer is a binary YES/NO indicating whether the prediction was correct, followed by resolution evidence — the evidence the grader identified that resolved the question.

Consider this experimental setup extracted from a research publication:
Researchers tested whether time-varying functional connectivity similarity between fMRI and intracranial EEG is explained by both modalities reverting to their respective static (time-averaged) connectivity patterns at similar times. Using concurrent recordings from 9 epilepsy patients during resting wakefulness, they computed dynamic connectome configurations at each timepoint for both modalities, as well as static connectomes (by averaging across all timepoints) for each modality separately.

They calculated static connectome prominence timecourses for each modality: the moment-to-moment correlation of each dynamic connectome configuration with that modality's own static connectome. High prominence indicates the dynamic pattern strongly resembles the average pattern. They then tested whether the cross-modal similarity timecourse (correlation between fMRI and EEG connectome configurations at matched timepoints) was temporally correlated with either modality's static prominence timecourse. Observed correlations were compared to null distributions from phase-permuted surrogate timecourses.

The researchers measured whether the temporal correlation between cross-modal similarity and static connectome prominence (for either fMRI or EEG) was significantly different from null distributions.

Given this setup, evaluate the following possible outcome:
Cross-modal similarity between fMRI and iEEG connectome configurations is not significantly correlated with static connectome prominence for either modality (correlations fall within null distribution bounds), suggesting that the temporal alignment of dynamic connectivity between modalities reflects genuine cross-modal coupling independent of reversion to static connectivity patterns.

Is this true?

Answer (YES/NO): YES